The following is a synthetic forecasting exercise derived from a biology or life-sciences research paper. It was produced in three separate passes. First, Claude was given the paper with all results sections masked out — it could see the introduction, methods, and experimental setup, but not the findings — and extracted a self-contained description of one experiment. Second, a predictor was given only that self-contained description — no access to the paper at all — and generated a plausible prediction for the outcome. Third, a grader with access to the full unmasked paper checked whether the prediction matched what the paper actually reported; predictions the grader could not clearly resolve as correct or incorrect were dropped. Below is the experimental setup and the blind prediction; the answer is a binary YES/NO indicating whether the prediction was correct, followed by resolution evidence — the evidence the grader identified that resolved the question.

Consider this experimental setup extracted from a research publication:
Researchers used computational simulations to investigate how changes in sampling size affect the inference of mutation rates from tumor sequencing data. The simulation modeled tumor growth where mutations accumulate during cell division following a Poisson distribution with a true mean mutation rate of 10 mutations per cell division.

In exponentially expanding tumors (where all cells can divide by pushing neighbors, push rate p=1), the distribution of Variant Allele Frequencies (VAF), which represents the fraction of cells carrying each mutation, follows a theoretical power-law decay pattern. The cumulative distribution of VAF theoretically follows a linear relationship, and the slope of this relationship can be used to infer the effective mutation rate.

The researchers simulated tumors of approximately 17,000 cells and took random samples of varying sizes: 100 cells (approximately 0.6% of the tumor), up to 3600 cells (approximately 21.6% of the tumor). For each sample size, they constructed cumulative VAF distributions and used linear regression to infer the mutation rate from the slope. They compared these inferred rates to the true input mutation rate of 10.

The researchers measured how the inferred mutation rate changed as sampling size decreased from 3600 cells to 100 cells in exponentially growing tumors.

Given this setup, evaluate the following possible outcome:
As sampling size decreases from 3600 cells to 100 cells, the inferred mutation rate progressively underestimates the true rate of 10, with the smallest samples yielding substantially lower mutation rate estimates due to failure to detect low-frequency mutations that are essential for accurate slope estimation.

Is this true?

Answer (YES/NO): NO